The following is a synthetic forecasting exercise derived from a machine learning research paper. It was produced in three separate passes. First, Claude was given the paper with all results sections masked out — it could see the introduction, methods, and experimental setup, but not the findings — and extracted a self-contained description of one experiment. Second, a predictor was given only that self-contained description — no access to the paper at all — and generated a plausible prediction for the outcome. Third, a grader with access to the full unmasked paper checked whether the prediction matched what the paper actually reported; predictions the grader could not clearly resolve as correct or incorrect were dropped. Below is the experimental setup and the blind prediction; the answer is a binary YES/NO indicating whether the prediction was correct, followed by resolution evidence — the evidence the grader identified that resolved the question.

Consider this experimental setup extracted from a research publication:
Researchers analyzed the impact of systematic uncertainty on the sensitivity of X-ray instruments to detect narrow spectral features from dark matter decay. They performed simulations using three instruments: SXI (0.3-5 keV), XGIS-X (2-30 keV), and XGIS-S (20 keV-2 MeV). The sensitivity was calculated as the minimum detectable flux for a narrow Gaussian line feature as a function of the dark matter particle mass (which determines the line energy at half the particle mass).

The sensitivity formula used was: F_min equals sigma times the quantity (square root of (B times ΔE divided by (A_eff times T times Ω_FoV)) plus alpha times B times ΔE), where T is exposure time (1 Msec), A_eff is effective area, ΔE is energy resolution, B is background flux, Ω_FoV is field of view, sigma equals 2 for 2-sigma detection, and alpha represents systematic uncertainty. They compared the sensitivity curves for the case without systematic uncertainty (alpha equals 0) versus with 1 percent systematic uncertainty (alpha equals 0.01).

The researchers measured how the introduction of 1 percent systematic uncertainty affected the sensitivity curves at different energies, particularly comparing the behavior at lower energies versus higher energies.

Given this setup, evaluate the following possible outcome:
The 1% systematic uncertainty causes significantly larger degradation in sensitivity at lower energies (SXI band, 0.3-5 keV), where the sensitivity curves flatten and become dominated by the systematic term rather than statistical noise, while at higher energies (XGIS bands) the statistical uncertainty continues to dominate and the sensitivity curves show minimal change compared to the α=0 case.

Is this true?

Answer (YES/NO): NO